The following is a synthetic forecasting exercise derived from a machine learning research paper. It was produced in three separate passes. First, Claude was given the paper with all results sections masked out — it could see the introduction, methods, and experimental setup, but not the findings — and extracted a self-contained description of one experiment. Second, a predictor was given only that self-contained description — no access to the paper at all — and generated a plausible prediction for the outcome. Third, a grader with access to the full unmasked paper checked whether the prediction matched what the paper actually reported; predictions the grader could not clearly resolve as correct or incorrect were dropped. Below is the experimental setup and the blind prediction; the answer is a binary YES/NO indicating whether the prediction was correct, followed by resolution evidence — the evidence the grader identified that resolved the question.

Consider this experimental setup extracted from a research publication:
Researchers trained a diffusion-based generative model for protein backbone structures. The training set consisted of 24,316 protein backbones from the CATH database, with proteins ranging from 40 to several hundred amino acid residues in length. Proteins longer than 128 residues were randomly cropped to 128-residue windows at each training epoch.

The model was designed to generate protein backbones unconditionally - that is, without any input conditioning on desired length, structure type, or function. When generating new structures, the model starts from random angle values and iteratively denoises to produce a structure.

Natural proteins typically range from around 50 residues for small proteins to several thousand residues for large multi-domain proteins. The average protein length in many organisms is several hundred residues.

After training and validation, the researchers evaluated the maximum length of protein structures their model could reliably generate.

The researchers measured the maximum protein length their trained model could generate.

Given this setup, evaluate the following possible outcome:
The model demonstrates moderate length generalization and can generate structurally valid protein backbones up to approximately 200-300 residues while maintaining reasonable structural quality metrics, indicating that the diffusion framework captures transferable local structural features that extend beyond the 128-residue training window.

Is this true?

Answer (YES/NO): NO